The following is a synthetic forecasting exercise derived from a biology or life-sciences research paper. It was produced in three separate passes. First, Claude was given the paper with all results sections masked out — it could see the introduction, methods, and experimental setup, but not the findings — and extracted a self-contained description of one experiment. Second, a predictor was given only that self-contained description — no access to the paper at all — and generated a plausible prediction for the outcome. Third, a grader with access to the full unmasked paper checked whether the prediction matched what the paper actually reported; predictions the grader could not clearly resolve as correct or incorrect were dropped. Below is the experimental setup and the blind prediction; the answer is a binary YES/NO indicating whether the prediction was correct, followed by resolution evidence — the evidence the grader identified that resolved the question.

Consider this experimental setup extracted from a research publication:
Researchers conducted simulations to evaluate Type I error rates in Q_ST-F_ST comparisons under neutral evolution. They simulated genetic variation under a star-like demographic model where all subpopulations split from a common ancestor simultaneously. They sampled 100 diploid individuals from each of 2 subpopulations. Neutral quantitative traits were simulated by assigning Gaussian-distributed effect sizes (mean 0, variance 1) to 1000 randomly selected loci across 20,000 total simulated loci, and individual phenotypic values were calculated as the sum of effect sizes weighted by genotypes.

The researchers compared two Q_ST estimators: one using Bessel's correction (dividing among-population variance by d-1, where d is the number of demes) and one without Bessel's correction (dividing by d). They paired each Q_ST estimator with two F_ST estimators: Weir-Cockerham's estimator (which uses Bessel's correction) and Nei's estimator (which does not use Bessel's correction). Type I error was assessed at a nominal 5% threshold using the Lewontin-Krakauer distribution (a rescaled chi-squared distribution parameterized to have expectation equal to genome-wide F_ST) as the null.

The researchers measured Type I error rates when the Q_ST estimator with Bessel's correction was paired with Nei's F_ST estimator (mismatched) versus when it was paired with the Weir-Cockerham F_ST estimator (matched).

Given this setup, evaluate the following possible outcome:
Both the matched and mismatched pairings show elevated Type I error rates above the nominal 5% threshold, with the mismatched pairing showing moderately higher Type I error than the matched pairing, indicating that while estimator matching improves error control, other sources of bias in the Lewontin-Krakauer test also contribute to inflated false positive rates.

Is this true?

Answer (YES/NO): NO